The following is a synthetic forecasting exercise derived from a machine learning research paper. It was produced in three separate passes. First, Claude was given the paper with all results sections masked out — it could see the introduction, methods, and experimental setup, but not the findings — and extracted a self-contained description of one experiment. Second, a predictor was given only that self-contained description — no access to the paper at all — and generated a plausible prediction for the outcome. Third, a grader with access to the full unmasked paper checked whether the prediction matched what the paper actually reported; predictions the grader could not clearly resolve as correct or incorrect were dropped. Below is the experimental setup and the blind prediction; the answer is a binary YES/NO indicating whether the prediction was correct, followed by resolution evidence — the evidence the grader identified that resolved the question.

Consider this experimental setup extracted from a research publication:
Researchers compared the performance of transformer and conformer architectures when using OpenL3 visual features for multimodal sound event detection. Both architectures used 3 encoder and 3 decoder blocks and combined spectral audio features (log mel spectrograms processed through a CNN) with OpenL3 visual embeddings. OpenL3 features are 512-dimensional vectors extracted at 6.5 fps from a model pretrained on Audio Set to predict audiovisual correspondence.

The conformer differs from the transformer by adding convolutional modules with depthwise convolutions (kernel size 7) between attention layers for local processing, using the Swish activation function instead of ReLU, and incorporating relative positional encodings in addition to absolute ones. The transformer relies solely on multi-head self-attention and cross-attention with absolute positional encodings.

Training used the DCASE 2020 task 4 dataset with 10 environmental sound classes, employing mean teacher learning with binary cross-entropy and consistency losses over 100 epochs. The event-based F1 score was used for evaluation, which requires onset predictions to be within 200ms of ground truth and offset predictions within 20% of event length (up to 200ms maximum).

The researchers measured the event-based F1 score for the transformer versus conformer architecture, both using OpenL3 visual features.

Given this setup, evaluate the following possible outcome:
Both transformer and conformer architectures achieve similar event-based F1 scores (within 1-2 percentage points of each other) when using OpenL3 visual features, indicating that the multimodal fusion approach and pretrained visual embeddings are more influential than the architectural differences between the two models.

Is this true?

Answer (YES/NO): YES